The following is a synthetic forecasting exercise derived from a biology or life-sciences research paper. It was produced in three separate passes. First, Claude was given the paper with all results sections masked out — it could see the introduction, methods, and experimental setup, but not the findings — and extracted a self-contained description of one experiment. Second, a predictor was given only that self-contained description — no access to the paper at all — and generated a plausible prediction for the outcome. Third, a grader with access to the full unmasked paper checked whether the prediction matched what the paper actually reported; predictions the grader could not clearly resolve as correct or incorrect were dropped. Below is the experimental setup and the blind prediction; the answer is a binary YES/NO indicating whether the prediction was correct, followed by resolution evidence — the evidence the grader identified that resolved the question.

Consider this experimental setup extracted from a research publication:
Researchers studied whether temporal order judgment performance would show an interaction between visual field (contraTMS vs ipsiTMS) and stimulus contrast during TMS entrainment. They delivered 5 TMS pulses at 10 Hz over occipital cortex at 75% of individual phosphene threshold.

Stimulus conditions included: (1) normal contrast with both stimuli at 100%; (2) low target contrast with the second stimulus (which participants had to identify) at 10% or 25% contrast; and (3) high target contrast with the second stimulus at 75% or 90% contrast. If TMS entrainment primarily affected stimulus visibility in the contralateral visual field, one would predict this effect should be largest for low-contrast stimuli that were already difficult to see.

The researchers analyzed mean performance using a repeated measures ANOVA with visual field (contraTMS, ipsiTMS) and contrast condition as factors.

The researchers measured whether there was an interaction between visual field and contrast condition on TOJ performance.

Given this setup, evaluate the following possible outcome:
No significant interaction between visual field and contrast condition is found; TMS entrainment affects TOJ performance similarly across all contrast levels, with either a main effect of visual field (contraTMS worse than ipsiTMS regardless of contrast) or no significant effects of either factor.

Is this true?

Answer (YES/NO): NO